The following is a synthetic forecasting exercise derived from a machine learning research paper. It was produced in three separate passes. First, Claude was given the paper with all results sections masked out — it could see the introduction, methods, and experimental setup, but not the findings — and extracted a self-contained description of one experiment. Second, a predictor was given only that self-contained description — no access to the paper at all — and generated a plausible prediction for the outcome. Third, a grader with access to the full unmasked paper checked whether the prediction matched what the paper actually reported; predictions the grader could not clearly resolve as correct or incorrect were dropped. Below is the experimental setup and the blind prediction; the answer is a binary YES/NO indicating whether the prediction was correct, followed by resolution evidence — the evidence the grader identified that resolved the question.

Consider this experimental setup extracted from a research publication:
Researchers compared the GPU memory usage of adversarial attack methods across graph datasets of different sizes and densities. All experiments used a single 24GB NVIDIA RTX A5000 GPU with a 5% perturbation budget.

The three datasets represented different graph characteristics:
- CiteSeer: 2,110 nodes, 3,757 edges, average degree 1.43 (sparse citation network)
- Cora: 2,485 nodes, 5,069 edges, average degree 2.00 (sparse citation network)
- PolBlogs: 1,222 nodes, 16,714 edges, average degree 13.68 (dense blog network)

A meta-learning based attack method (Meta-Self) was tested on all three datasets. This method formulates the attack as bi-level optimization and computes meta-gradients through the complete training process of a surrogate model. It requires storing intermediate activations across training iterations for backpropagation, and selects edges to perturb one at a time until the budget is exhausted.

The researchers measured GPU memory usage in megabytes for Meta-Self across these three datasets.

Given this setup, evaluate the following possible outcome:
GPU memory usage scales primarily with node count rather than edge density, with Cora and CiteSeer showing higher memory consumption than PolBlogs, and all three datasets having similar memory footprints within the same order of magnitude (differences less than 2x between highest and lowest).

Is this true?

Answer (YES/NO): NO